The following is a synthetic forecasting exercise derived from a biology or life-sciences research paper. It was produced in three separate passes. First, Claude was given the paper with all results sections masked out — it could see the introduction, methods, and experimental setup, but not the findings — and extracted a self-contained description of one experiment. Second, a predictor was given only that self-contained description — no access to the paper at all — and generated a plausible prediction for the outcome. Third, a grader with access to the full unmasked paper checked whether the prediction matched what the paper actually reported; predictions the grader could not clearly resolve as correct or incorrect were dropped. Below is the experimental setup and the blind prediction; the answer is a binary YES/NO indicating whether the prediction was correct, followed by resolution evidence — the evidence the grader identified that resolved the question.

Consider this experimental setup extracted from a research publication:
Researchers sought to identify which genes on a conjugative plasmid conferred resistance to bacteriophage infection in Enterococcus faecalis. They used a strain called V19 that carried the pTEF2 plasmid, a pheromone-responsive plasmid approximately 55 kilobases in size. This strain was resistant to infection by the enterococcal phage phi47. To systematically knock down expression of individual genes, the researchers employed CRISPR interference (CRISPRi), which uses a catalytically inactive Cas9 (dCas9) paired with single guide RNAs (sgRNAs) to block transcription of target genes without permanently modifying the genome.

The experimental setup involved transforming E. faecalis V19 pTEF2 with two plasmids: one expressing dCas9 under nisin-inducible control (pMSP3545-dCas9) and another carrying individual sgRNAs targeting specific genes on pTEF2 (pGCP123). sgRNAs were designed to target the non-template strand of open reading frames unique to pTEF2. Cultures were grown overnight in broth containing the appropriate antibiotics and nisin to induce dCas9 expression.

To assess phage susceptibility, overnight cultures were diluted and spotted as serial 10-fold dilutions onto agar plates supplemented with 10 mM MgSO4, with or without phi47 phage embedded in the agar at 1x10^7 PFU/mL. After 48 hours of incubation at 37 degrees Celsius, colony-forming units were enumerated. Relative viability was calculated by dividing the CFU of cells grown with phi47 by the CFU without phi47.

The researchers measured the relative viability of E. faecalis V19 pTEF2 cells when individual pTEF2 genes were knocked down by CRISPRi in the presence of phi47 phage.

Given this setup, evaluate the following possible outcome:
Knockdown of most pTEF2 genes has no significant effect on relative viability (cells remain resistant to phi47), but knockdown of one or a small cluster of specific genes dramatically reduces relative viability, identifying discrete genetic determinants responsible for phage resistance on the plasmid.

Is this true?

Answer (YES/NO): YES